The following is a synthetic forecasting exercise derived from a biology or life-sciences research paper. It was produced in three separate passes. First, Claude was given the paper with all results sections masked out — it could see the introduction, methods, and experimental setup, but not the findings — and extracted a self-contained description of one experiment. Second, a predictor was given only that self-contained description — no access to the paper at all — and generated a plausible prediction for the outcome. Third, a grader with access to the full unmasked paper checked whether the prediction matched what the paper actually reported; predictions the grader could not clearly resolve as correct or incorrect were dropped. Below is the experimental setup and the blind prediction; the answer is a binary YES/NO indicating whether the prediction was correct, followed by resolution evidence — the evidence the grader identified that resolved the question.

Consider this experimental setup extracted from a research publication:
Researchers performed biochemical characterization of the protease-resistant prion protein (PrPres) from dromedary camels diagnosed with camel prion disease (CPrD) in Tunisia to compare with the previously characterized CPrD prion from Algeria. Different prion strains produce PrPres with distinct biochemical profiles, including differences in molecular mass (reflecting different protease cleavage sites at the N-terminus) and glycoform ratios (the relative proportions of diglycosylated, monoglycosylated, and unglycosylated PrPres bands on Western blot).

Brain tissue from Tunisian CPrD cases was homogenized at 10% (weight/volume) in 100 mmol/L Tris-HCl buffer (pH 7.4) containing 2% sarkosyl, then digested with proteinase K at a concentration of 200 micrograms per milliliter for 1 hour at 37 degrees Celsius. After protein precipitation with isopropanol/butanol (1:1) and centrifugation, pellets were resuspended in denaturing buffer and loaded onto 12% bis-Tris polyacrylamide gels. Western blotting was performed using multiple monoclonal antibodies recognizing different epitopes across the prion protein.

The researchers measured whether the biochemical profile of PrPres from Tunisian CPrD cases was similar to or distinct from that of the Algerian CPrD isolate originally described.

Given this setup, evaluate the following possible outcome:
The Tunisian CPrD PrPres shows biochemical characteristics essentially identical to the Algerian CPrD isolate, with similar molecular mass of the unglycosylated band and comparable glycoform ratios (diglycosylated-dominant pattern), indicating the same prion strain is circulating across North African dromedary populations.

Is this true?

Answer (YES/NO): NO